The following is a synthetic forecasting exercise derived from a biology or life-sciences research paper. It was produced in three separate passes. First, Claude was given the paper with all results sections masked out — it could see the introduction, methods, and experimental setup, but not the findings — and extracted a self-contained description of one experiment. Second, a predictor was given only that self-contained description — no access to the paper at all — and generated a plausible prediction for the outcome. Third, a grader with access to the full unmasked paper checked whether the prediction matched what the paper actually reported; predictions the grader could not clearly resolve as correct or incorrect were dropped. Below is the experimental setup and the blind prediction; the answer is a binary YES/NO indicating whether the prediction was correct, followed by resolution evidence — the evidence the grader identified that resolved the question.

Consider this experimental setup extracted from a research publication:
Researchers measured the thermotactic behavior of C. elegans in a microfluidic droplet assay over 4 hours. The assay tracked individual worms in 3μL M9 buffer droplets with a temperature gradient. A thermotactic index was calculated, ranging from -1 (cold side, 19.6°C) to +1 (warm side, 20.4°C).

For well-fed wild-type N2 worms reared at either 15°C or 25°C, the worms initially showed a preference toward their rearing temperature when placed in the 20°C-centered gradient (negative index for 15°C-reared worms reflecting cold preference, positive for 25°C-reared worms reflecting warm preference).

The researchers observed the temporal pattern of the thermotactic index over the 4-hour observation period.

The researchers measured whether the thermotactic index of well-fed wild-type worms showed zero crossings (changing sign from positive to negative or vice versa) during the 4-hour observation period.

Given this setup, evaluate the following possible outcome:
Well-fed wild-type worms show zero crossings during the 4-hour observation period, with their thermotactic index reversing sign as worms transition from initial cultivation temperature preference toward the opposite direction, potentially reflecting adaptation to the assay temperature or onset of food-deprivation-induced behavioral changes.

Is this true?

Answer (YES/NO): YES